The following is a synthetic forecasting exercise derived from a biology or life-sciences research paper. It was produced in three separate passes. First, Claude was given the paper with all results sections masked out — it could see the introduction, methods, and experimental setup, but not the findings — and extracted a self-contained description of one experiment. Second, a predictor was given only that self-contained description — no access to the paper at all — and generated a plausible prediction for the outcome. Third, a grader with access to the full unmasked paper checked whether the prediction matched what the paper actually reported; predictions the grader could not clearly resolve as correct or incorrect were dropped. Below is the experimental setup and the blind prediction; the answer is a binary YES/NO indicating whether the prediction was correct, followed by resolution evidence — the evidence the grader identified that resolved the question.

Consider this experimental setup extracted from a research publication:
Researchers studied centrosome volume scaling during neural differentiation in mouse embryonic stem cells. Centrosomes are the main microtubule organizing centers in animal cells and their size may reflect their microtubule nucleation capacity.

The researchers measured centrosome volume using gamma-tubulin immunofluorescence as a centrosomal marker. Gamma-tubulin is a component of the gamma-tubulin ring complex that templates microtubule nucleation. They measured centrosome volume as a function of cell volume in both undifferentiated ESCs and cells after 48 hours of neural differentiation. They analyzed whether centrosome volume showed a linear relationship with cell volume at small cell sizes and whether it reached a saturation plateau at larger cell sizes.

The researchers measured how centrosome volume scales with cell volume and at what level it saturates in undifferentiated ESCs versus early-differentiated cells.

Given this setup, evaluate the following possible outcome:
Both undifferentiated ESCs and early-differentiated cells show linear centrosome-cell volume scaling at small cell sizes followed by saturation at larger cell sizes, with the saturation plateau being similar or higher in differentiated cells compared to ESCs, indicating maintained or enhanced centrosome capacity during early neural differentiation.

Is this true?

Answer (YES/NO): YES